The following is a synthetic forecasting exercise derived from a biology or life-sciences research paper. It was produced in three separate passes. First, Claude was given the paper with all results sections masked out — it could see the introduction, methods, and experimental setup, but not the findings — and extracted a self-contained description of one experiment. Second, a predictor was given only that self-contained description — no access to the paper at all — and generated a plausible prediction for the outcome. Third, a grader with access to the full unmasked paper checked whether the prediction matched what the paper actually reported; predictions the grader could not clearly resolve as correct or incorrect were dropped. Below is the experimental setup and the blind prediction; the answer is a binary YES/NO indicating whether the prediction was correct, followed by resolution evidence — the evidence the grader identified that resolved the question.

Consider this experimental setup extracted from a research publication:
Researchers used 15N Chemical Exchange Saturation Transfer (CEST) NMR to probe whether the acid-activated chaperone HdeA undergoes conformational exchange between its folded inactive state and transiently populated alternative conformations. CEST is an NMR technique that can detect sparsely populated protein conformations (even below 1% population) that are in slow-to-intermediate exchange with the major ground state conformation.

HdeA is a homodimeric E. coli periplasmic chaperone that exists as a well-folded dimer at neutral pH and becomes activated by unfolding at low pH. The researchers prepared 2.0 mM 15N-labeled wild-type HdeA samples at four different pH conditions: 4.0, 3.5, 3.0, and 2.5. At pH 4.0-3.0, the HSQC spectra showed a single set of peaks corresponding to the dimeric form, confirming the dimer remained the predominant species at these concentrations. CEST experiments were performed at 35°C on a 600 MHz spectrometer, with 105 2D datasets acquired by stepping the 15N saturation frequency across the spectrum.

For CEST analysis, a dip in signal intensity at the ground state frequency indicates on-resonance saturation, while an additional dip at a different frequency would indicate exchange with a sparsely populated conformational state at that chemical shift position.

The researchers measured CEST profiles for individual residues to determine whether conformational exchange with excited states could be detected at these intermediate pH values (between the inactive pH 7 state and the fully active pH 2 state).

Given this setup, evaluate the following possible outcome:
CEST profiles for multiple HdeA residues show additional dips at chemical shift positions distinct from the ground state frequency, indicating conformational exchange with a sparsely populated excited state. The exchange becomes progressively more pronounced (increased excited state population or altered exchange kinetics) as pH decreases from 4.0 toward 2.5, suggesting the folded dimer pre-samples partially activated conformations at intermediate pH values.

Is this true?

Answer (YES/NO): YES